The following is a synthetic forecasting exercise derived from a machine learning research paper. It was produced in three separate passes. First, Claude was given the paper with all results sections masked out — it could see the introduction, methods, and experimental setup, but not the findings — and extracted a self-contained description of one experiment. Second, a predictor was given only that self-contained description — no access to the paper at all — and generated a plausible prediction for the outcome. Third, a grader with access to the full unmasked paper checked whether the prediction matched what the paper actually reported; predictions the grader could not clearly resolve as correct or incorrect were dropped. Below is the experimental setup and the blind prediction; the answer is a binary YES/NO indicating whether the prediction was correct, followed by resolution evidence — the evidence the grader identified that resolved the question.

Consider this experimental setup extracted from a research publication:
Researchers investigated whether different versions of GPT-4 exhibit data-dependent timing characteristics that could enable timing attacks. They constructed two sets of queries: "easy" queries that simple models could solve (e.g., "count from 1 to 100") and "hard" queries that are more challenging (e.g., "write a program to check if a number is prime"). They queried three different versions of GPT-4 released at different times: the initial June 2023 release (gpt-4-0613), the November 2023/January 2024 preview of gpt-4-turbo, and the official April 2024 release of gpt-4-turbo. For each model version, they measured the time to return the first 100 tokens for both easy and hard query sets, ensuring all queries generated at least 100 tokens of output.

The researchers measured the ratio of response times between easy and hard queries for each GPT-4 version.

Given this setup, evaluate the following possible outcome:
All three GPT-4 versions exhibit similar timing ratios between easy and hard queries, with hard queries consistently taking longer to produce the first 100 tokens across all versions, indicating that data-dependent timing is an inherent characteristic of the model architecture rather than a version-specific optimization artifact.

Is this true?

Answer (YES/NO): NO